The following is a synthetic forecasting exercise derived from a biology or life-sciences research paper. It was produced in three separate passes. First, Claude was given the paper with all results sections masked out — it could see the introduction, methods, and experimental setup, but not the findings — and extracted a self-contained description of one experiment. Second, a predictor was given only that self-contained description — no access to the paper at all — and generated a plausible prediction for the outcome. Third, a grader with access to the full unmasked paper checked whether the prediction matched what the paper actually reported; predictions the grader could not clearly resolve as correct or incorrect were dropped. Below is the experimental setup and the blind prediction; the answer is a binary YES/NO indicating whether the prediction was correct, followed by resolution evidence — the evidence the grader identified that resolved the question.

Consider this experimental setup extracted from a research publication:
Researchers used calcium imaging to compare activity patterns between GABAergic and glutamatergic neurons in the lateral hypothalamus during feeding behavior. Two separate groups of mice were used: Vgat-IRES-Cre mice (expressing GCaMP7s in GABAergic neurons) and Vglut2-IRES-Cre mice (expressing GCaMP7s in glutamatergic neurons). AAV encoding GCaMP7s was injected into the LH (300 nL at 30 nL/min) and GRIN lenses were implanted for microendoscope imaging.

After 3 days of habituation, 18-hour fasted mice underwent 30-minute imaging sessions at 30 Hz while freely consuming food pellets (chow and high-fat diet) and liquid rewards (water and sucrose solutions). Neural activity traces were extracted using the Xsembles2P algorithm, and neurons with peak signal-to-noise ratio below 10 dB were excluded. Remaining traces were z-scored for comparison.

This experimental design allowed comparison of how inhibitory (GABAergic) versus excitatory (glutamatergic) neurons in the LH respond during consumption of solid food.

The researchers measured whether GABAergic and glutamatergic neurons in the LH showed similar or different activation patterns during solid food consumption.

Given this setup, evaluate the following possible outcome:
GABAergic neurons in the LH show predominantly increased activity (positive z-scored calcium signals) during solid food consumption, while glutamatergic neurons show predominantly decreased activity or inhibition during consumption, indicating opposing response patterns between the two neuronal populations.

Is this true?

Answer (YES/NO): NO